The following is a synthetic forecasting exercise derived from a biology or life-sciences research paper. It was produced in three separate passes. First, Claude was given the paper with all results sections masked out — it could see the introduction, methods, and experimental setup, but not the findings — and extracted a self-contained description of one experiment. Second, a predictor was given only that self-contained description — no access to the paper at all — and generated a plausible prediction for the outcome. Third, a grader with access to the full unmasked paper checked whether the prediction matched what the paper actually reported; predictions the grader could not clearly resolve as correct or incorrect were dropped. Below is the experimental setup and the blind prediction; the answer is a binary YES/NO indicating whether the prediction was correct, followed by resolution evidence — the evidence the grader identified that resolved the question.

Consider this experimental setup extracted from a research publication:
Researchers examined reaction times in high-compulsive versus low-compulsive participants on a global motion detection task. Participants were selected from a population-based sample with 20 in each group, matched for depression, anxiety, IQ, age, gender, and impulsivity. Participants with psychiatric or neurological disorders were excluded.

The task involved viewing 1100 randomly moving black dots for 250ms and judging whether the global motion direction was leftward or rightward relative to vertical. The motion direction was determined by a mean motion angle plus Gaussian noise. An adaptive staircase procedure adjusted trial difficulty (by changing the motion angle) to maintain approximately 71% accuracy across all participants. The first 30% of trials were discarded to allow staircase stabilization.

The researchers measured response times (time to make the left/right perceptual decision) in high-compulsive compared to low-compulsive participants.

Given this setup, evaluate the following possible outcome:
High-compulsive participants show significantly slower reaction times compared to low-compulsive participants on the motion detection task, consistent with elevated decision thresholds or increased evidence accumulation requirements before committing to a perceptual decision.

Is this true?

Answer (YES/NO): NO